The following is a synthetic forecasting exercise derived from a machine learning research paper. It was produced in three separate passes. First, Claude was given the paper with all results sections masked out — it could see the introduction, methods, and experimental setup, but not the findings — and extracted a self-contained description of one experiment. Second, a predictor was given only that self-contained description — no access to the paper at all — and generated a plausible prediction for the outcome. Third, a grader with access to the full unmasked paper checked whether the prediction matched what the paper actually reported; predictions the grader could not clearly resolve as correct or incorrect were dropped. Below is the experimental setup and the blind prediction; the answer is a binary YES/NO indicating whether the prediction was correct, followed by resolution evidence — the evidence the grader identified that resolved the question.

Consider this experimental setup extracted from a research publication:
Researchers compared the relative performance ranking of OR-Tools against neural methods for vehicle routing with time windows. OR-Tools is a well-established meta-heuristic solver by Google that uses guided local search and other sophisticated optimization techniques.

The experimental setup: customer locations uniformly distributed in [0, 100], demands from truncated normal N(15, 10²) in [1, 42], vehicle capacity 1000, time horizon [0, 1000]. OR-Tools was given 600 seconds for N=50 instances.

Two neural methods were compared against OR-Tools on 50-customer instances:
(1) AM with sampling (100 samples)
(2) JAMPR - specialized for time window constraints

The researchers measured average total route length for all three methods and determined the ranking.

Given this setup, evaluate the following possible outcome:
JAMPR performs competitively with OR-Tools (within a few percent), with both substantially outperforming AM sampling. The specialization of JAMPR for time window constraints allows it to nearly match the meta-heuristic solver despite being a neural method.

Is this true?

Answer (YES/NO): NO